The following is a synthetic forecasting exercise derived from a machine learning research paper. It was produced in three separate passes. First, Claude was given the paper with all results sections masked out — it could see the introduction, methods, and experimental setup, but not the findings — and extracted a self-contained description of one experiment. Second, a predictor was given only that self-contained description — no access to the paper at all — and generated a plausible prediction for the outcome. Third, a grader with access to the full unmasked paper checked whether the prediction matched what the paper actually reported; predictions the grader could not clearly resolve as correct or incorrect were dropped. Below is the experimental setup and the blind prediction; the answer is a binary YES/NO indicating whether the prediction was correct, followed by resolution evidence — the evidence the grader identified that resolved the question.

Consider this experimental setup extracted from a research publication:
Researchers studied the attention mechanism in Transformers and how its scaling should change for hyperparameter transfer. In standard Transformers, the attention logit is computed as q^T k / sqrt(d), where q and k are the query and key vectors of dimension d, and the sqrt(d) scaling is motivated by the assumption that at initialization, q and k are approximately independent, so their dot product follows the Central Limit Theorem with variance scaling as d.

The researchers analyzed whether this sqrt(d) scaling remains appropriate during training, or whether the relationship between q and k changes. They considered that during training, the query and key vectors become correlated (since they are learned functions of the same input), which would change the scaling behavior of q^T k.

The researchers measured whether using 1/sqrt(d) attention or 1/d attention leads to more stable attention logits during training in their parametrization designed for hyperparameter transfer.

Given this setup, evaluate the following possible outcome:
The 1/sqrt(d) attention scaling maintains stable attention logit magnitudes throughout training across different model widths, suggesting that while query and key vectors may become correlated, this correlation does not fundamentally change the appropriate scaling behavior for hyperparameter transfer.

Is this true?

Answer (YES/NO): NO